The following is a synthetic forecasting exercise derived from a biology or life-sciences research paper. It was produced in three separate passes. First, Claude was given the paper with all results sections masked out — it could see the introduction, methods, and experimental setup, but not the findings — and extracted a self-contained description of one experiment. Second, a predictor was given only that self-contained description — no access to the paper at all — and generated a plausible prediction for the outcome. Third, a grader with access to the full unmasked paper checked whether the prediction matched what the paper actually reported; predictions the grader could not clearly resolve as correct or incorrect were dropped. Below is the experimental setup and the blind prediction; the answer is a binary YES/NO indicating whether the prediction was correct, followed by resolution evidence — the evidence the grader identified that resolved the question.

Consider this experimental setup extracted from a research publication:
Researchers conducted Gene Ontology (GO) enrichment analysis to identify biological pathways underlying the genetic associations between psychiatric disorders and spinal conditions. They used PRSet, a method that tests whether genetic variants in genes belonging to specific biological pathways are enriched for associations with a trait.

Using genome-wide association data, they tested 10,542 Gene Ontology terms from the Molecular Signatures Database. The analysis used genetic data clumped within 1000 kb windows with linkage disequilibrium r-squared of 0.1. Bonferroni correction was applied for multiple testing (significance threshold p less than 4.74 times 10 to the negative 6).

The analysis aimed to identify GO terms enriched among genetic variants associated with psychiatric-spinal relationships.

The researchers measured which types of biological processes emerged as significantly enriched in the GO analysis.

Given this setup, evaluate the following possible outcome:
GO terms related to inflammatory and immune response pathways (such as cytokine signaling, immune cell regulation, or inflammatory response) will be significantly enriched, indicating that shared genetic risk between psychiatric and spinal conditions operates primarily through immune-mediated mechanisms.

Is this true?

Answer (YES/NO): YES